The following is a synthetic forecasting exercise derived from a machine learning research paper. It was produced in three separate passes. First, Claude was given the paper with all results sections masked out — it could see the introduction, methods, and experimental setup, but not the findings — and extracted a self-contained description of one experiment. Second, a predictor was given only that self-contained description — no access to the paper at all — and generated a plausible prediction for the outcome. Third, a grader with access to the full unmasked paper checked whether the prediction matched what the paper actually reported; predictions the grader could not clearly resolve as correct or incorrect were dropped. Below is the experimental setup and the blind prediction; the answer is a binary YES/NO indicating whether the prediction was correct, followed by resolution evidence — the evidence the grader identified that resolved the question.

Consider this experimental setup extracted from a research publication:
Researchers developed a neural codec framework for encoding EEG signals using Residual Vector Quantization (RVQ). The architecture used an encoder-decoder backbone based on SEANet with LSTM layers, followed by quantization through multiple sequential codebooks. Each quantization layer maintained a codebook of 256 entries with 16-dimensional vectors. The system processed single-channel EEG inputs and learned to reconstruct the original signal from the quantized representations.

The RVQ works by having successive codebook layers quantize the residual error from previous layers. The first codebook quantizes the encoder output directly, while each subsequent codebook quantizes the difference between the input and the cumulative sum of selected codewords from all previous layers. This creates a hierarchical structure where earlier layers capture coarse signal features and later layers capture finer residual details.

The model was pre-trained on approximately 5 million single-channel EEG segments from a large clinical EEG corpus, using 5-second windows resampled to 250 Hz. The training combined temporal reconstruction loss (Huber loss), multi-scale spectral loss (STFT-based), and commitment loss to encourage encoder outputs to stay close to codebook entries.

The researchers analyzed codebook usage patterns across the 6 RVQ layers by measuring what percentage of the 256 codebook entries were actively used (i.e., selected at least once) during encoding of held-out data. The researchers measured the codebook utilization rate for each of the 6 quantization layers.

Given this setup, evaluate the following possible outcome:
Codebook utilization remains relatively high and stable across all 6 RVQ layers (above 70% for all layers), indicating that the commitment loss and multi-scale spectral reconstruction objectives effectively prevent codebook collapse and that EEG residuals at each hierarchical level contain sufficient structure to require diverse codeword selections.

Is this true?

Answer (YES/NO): YES